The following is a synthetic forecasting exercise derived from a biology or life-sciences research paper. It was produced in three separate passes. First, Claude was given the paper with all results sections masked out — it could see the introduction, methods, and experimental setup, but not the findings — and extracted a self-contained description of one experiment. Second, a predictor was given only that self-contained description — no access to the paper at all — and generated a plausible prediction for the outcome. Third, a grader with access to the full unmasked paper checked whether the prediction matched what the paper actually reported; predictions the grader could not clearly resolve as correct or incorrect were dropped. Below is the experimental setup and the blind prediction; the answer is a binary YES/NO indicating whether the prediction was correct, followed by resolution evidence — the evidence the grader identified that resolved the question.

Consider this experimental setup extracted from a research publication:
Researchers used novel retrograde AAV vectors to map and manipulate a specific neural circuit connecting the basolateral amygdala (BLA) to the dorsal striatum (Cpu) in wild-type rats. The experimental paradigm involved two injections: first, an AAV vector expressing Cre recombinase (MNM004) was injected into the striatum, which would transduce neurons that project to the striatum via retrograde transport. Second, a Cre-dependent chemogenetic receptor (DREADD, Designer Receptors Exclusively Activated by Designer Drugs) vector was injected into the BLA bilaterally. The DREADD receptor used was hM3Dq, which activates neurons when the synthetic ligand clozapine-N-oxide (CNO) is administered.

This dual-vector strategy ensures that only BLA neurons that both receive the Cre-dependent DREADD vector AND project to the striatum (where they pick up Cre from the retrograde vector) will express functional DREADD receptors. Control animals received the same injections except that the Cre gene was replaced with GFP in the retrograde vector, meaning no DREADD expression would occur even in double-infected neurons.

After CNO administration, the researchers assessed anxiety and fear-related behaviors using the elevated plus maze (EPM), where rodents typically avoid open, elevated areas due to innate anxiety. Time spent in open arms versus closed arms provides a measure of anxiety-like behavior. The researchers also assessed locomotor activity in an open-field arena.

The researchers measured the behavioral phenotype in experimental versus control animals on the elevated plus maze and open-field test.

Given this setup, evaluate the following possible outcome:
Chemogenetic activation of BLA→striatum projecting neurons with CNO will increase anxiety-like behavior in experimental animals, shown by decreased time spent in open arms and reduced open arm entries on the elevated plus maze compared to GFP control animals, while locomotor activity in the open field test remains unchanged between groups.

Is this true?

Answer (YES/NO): NO